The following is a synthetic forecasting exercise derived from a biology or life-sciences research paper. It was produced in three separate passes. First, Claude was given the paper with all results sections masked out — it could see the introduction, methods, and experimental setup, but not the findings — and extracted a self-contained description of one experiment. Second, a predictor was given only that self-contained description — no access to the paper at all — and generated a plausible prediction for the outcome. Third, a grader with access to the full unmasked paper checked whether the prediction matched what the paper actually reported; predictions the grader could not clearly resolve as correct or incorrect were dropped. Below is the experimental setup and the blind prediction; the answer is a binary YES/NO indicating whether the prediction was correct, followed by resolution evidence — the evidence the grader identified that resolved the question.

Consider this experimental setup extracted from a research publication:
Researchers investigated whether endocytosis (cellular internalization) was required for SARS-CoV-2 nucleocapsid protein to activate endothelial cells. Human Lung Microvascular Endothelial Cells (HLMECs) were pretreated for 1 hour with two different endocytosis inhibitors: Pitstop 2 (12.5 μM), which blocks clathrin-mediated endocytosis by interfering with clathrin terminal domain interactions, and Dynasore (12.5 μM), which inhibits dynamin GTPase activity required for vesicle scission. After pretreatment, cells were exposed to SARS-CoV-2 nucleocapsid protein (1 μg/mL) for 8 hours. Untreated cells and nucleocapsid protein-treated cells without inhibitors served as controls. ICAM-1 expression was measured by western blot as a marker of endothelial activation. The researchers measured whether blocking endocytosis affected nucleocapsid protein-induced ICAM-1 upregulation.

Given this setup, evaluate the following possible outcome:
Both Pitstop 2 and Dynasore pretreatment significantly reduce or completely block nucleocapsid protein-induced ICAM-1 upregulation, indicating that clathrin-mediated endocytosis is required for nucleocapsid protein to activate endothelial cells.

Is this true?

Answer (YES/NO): NO